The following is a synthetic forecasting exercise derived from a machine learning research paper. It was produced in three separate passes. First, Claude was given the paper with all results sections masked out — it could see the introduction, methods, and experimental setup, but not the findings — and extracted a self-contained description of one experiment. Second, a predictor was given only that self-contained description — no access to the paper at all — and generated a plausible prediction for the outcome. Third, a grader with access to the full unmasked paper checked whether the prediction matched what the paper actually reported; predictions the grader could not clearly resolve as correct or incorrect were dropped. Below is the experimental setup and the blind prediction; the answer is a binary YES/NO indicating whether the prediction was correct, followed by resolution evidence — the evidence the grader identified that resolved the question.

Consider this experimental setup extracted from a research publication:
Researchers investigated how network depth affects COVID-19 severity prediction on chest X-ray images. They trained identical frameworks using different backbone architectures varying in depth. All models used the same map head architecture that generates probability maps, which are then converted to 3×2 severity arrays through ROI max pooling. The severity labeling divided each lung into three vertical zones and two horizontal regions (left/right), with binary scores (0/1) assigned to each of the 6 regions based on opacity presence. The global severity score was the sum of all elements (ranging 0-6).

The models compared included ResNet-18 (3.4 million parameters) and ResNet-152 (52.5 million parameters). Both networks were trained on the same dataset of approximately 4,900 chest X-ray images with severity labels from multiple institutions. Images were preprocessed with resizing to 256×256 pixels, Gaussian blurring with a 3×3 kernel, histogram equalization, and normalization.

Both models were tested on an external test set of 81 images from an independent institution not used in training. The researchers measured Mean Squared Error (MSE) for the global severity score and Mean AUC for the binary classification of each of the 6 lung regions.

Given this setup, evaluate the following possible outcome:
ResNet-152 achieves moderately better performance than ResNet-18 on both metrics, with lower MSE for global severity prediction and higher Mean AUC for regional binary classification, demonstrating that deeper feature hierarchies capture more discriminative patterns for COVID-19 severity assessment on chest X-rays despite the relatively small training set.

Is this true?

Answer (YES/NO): NO